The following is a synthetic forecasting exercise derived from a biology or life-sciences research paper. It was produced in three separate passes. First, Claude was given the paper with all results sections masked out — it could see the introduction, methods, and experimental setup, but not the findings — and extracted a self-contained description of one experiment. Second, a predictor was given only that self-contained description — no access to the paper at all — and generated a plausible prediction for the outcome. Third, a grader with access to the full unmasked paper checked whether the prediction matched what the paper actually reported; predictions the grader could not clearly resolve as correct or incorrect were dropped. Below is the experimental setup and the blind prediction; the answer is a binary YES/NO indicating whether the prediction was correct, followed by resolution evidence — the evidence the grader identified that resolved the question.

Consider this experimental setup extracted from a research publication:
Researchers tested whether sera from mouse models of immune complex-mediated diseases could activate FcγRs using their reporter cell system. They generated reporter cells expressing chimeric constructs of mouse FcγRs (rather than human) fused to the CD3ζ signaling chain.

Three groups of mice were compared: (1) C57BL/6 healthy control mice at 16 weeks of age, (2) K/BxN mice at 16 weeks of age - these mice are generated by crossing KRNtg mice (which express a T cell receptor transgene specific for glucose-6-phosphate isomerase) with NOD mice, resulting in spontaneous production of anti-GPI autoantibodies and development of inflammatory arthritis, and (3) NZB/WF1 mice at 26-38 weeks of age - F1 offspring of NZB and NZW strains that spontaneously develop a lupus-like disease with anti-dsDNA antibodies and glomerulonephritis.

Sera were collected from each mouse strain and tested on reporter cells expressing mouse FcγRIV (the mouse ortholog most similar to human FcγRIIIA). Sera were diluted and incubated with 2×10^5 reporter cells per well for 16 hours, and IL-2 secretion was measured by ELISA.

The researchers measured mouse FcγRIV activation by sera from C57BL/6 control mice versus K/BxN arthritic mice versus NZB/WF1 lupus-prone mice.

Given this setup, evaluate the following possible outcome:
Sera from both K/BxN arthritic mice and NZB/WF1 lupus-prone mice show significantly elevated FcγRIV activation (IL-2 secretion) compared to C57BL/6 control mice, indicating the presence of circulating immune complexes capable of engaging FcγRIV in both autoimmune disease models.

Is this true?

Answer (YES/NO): YES